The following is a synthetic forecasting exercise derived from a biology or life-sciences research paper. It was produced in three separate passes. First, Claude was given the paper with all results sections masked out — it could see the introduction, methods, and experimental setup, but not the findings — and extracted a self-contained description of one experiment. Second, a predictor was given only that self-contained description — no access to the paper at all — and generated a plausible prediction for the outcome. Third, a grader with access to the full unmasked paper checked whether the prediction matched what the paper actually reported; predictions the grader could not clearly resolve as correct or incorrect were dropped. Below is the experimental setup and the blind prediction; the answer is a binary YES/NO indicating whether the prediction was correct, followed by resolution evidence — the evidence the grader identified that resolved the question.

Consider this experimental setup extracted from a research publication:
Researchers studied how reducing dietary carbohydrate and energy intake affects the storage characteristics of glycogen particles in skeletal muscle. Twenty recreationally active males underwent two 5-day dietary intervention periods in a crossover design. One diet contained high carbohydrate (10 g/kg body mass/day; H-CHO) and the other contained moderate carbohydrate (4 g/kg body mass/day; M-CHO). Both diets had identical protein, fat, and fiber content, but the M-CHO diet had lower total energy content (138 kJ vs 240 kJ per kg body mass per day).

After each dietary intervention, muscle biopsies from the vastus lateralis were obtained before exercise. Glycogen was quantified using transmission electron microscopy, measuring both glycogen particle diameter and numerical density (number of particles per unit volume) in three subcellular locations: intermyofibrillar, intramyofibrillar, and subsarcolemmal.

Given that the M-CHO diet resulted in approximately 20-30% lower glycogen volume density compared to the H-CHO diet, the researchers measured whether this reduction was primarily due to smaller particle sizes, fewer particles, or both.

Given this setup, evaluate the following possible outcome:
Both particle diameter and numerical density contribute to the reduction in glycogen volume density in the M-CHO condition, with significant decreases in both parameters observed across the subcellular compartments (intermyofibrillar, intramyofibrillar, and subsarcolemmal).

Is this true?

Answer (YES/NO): NO